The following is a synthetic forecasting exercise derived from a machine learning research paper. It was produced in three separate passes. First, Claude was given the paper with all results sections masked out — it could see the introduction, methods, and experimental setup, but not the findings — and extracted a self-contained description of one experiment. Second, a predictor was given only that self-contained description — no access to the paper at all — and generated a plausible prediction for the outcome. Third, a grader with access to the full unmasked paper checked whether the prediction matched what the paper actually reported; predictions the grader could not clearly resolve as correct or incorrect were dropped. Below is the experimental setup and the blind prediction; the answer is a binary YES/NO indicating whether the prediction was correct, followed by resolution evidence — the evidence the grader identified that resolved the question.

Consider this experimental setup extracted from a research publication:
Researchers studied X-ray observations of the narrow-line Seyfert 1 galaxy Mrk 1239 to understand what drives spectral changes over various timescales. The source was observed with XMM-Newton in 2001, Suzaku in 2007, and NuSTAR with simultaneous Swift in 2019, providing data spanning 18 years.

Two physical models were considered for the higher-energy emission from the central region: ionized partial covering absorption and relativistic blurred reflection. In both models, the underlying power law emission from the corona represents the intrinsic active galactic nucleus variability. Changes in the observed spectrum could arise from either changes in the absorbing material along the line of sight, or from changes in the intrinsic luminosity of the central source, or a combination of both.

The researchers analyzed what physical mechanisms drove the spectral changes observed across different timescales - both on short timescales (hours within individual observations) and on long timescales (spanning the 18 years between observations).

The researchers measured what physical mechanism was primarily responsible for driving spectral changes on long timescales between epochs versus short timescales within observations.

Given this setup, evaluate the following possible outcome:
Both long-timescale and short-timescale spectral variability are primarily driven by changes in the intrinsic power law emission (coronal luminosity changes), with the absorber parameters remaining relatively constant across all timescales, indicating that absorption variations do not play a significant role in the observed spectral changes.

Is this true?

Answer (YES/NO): NO